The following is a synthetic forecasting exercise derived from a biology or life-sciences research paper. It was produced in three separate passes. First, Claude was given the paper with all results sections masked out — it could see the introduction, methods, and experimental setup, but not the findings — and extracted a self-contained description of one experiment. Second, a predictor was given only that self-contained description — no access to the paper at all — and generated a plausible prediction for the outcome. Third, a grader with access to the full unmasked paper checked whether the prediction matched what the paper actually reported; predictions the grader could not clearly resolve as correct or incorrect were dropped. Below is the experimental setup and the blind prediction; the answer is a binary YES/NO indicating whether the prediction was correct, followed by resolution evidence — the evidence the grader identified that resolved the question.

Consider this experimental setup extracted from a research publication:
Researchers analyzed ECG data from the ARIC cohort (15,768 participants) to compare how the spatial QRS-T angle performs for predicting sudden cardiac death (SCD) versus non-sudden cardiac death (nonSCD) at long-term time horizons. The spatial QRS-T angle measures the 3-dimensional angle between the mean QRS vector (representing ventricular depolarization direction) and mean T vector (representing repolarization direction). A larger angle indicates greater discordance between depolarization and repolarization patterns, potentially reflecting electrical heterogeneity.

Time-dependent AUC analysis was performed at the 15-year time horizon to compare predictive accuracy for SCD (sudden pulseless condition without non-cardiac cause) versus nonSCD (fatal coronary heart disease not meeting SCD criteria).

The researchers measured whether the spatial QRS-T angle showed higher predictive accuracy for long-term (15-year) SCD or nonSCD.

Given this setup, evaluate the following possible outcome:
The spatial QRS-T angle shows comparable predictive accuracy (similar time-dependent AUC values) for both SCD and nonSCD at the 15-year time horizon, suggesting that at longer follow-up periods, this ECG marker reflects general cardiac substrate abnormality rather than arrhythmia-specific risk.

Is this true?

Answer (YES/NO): NO